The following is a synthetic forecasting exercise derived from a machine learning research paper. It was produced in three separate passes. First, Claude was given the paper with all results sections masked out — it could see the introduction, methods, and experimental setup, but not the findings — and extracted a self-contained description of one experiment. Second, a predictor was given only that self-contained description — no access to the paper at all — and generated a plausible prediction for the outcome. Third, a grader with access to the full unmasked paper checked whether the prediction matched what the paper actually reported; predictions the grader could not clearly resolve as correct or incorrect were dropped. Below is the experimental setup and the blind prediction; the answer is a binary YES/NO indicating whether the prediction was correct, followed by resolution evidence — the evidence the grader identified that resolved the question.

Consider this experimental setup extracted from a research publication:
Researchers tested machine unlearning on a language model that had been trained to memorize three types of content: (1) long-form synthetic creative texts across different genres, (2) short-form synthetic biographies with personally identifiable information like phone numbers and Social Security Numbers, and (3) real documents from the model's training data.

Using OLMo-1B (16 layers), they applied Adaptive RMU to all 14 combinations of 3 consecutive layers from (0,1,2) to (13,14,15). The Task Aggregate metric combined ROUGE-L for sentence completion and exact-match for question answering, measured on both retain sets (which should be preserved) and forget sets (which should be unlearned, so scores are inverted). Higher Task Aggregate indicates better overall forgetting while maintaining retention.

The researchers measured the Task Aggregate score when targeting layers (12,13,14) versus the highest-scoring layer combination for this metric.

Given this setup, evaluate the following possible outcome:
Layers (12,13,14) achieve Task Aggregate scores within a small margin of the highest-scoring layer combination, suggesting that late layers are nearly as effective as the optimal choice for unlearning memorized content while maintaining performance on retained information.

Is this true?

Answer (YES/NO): NO